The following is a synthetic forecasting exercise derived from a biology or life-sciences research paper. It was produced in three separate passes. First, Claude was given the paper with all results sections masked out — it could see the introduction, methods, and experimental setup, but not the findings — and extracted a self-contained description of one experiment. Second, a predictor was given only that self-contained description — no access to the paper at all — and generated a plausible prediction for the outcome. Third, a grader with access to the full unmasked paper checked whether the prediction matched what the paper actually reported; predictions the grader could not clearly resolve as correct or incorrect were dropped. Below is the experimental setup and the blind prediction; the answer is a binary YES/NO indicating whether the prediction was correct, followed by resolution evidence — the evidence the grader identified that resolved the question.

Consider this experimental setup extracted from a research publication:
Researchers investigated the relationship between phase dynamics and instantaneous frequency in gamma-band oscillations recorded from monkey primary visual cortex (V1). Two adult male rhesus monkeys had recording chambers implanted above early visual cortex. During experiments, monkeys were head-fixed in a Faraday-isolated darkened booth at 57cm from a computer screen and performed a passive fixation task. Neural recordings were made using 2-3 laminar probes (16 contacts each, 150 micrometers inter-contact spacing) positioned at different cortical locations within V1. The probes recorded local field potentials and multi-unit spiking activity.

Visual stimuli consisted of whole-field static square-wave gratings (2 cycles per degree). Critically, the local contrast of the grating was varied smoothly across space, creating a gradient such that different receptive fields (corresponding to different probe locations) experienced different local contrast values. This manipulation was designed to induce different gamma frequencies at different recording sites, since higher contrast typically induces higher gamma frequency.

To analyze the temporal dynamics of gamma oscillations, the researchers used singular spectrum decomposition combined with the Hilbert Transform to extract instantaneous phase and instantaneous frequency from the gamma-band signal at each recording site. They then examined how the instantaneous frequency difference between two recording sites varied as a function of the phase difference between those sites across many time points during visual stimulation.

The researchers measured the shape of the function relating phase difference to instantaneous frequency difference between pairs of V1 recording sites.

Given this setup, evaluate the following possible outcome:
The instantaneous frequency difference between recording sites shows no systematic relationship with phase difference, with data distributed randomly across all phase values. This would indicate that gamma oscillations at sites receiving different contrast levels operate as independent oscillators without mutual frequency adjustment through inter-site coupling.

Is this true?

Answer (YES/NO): NO